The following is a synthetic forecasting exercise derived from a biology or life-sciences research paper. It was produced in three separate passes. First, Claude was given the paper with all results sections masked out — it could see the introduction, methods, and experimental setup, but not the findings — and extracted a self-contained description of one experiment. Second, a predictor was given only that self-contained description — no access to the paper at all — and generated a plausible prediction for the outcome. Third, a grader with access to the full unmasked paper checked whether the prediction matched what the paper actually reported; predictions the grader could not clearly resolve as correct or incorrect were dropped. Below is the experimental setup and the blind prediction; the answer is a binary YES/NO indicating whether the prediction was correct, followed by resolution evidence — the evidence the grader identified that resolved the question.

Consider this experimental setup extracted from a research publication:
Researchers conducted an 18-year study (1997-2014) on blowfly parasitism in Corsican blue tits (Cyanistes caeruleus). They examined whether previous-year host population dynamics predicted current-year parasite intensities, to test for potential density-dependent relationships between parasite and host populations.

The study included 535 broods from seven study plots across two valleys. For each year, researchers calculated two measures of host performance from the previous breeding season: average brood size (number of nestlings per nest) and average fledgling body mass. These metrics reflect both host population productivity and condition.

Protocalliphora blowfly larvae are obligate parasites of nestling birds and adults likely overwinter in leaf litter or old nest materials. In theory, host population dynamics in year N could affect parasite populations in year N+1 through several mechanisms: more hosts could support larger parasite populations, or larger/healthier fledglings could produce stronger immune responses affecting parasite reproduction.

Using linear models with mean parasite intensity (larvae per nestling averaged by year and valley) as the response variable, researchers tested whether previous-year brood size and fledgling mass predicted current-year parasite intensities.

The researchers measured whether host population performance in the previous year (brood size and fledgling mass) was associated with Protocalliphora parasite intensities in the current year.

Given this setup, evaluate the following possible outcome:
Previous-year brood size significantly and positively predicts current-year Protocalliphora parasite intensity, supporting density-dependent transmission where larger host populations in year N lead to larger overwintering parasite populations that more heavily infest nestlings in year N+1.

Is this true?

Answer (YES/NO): NO